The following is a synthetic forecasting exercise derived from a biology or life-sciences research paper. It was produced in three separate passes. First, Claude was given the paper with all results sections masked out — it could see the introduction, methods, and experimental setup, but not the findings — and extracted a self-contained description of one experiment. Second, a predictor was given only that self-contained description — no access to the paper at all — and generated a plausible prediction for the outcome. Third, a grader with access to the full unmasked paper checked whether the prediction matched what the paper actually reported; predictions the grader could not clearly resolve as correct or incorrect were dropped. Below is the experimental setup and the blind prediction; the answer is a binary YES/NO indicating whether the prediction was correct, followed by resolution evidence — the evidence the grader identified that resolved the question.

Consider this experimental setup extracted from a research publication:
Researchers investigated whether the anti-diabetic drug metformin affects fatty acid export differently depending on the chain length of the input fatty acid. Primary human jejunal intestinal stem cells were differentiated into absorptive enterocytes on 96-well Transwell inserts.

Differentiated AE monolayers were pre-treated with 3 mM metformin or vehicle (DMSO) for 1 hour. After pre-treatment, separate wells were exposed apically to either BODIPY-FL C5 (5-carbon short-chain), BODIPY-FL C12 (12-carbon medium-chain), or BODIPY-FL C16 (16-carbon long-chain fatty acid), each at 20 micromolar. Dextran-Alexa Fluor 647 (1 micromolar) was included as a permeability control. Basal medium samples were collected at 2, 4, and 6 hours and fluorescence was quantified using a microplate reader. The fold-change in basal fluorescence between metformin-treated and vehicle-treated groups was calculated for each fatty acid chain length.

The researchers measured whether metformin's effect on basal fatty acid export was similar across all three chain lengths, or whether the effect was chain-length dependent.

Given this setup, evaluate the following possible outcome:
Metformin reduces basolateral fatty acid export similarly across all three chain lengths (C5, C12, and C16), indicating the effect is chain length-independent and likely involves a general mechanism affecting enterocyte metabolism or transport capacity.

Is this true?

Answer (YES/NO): NO